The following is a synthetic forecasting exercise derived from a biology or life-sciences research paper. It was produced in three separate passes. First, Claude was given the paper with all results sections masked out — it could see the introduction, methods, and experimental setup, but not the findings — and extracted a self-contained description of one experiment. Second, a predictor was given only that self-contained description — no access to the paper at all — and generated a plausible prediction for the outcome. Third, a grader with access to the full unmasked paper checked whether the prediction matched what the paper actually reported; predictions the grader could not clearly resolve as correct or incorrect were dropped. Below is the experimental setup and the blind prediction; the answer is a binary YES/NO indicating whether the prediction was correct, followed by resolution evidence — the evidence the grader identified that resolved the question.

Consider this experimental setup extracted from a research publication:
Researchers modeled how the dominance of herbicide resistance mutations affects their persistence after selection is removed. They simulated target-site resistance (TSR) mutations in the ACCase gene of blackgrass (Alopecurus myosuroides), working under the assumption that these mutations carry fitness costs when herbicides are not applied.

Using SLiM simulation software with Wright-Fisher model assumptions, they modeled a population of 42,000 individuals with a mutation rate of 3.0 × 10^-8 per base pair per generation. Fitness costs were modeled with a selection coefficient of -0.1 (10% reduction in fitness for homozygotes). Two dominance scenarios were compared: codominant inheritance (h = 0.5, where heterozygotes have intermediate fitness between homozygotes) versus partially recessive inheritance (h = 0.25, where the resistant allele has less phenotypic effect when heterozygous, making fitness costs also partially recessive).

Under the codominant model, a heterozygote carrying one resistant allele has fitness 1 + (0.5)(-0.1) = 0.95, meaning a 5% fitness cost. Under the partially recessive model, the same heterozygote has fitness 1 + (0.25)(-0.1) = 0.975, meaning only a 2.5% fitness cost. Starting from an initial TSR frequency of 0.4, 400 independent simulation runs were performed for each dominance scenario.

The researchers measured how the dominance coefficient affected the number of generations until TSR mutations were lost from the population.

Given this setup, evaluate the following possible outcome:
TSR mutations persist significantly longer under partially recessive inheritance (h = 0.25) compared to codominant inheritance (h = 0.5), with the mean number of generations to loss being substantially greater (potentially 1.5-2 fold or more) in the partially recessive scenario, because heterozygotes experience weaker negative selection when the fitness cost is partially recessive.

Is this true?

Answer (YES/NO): YES